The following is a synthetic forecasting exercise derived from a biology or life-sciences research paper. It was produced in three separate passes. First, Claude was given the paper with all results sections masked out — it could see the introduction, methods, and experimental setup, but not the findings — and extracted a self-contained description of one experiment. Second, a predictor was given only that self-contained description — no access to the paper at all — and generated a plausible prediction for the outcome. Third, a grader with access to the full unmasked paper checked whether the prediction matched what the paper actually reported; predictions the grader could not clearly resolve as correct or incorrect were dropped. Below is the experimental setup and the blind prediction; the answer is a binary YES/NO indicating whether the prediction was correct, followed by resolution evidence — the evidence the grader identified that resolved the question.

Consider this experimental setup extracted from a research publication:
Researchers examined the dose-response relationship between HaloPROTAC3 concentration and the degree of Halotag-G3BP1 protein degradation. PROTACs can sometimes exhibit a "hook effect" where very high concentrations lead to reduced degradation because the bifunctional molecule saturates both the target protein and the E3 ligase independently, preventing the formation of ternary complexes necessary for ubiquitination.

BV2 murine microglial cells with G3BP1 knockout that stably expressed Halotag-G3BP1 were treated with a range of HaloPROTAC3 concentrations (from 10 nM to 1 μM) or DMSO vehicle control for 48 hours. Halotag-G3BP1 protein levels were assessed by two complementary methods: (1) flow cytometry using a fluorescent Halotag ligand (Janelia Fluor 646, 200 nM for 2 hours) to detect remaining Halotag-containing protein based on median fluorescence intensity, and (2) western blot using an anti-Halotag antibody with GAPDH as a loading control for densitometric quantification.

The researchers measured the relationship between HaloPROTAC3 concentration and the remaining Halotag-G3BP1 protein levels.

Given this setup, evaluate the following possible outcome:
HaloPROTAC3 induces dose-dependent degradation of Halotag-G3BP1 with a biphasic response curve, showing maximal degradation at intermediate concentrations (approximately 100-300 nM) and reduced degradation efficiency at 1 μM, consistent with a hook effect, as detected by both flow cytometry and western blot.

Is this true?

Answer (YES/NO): NO